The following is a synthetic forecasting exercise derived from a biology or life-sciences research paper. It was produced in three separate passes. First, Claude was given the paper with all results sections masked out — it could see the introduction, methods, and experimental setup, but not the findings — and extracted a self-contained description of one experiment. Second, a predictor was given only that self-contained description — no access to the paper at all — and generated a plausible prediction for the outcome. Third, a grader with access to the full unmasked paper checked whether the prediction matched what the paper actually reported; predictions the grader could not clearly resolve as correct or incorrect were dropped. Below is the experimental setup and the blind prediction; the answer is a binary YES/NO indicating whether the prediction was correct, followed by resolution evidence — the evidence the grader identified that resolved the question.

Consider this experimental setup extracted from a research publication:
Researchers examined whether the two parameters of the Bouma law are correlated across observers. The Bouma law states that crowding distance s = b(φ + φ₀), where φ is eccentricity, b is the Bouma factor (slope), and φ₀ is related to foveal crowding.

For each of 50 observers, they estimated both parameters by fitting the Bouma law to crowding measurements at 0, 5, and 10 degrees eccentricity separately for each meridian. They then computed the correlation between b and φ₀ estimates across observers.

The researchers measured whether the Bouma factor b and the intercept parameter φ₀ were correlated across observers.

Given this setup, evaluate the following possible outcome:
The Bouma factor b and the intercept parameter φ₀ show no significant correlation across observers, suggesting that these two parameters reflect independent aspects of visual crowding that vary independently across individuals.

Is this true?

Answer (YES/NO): NO